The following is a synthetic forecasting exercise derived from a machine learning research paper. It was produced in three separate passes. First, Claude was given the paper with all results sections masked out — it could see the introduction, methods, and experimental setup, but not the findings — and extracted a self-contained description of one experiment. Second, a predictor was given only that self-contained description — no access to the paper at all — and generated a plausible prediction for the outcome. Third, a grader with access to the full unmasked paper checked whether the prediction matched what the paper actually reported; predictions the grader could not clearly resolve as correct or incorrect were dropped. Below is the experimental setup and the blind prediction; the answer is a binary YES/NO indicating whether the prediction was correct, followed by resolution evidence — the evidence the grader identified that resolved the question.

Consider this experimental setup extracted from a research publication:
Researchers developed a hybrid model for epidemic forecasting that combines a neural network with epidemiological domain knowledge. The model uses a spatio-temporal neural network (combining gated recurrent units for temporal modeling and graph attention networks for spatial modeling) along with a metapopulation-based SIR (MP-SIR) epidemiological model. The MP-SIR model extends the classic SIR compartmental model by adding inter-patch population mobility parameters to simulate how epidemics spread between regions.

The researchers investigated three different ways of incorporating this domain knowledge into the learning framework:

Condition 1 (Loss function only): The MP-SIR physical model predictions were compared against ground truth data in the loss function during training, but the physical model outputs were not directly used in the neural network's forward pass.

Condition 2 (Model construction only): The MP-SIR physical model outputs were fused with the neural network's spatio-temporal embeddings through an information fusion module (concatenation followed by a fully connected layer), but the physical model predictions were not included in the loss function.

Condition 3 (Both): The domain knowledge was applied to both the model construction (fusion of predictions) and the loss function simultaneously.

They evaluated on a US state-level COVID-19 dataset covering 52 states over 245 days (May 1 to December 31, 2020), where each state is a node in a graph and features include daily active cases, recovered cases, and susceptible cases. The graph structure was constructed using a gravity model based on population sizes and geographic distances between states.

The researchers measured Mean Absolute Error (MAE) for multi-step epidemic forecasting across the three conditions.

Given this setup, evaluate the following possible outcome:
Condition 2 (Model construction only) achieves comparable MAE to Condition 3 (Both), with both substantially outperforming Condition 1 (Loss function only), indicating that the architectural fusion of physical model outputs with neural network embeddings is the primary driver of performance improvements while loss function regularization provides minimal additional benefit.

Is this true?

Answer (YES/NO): NO